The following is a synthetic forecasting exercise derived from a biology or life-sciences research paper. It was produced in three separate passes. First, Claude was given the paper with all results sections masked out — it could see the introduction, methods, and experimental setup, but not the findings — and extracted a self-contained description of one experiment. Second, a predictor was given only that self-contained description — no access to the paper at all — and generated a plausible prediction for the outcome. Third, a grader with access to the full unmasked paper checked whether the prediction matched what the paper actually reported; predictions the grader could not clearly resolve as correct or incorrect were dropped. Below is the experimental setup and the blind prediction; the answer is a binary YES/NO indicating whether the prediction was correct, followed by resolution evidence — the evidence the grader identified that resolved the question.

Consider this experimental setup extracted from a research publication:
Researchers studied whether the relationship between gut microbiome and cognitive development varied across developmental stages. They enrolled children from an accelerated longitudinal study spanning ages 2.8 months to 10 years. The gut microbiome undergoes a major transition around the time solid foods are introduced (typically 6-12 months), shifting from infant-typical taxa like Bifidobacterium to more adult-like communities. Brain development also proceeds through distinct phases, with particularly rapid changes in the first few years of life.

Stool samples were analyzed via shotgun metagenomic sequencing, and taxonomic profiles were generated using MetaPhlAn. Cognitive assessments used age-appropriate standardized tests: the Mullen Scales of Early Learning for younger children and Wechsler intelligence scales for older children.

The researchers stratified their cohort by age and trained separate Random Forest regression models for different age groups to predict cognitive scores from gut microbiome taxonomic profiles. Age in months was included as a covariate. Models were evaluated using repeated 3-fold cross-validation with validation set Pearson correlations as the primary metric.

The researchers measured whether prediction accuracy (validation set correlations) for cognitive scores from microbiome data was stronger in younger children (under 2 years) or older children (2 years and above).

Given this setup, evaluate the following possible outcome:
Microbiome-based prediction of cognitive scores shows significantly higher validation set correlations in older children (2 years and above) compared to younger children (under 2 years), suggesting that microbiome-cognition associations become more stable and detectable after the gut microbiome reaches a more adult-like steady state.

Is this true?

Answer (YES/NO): NO